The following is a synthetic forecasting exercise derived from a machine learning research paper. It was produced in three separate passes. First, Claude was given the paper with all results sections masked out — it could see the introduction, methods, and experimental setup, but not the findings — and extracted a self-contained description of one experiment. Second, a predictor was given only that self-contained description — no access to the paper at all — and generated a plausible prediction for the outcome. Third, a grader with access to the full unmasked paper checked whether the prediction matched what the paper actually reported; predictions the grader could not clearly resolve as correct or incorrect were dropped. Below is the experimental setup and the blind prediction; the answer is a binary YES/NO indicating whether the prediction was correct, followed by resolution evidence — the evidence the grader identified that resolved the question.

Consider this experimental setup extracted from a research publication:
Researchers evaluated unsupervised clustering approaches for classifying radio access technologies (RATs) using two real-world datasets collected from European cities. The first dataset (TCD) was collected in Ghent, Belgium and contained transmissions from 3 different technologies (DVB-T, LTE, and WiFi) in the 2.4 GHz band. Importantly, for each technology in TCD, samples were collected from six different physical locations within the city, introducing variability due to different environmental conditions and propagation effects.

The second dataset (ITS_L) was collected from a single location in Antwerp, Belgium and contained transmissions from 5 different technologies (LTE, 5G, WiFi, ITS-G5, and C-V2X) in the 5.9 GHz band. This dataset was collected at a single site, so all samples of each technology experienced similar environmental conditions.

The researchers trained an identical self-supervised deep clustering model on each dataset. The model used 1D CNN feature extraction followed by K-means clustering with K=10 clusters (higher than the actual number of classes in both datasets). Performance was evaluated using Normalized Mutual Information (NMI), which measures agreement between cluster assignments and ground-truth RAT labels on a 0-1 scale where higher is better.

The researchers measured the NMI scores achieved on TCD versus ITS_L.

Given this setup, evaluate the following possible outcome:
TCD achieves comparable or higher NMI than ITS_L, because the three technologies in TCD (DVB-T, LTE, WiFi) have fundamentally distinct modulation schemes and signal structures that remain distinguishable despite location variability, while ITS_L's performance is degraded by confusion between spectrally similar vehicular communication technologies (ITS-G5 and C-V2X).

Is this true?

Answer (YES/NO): NO